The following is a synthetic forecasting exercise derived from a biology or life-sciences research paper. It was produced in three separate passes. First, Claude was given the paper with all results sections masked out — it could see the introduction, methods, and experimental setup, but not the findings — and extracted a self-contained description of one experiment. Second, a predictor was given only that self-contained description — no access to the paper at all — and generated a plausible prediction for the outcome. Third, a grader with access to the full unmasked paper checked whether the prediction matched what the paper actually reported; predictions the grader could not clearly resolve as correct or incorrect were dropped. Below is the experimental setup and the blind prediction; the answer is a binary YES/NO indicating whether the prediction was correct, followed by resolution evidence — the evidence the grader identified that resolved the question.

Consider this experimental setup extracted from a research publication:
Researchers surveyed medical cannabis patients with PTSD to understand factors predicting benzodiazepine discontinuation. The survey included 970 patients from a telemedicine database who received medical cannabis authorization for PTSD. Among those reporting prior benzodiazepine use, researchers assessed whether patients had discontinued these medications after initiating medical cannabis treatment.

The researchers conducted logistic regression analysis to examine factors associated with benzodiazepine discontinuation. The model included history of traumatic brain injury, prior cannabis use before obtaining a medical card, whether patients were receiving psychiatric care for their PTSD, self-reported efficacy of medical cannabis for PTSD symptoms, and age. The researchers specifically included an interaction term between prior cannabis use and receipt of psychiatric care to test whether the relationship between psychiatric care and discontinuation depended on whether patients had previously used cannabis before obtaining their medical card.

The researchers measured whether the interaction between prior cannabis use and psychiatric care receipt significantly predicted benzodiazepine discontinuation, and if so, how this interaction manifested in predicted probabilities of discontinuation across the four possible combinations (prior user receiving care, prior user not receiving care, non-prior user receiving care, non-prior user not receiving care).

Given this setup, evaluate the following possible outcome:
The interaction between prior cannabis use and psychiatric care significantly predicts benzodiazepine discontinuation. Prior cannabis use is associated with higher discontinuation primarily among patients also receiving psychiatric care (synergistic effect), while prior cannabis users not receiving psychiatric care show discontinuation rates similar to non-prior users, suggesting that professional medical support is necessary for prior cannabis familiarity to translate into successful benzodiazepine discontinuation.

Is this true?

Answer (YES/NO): NO